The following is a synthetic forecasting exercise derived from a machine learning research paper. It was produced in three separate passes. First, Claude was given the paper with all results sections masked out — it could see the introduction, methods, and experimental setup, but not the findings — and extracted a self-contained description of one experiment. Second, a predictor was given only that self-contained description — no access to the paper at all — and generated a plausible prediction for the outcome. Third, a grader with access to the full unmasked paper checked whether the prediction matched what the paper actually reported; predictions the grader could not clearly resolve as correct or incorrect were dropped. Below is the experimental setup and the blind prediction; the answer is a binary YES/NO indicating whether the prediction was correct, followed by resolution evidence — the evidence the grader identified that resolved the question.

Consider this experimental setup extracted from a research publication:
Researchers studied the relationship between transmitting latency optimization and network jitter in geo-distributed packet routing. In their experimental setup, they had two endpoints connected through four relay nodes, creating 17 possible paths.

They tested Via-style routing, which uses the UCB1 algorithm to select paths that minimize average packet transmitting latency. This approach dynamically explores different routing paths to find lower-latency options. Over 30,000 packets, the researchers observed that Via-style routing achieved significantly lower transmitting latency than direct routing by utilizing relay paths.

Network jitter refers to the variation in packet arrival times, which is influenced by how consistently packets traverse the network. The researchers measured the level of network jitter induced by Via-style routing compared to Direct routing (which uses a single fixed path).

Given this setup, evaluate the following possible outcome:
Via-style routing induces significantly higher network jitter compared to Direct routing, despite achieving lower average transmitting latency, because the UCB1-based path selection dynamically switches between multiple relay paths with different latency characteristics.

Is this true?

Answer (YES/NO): YES